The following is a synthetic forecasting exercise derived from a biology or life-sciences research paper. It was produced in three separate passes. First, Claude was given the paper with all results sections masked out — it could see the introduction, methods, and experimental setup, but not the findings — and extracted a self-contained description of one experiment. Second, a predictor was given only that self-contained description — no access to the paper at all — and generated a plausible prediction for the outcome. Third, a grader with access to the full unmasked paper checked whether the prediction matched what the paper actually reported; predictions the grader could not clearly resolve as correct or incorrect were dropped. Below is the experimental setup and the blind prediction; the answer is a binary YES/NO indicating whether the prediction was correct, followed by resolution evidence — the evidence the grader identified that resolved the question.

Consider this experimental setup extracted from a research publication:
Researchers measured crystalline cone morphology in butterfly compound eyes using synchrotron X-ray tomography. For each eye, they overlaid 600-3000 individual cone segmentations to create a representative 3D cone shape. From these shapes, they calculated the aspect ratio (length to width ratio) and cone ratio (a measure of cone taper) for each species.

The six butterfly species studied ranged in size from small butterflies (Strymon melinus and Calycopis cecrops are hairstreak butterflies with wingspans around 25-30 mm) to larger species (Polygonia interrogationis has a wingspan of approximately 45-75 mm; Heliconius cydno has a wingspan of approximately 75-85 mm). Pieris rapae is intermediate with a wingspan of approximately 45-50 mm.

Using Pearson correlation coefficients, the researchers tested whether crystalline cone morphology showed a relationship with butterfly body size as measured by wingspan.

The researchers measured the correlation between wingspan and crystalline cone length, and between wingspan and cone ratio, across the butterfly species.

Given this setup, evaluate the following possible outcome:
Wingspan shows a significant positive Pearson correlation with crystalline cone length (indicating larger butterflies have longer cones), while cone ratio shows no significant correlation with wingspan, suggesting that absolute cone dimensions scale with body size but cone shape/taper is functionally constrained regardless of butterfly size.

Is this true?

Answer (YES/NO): NO